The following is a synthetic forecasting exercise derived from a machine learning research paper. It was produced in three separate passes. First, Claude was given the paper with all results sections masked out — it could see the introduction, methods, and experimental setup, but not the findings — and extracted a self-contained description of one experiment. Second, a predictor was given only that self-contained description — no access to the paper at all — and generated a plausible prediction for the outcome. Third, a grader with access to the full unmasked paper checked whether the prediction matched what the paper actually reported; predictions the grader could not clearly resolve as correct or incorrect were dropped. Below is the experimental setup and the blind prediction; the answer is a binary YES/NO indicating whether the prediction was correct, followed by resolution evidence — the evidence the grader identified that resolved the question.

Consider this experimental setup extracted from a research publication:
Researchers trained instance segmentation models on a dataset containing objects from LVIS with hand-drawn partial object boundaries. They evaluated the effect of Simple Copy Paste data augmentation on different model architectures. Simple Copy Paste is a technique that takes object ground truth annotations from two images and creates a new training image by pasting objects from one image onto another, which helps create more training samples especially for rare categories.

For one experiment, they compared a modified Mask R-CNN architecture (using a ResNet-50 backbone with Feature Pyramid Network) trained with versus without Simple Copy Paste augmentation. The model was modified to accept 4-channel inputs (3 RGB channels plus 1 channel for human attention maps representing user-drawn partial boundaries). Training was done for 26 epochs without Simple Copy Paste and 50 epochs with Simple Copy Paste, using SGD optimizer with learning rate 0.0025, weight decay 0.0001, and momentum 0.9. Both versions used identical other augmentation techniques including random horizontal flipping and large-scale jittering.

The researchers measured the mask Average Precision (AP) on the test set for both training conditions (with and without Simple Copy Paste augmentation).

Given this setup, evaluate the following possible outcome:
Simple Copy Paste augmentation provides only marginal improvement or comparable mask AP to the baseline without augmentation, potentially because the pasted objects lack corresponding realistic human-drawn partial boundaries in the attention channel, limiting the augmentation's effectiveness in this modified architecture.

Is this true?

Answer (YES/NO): YES